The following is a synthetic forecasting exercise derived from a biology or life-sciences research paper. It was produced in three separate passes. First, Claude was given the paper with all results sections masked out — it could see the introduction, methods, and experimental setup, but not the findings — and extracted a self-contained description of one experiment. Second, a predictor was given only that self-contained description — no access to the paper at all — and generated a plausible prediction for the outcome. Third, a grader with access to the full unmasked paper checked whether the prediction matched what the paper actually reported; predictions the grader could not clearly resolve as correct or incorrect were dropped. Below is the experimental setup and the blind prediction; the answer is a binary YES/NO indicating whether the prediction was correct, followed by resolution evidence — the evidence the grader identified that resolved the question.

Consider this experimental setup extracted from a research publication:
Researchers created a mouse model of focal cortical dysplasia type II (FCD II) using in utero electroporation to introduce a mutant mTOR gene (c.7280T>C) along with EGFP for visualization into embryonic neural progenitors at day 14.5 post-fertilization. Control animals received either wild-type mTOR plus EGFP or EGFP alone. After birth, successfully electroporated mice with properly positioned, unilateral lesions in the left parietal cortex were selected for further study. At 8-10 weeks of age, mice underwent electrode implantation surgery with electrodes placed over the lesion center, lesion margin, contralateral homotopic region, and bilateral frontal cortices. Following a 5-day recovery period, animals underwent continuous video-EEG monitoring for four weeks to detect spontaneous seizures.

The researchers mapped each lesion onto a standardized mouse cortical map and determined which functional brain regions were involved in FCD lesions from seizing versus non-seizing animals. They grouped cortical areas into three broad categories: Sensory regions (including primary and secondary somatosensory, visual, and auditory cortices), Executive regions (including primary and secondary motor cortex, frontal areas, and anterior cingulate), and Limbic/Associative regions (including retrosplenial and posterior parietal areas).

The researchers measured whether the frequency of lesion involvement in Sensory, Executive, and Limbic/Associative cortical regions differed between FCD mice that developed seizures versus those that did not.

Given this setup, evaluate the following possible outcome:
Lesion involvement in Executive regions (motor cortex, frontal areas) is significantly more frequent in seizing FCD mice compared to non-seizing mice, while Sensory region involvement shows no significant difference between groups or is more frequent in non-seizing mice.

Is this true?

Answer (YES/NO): YES